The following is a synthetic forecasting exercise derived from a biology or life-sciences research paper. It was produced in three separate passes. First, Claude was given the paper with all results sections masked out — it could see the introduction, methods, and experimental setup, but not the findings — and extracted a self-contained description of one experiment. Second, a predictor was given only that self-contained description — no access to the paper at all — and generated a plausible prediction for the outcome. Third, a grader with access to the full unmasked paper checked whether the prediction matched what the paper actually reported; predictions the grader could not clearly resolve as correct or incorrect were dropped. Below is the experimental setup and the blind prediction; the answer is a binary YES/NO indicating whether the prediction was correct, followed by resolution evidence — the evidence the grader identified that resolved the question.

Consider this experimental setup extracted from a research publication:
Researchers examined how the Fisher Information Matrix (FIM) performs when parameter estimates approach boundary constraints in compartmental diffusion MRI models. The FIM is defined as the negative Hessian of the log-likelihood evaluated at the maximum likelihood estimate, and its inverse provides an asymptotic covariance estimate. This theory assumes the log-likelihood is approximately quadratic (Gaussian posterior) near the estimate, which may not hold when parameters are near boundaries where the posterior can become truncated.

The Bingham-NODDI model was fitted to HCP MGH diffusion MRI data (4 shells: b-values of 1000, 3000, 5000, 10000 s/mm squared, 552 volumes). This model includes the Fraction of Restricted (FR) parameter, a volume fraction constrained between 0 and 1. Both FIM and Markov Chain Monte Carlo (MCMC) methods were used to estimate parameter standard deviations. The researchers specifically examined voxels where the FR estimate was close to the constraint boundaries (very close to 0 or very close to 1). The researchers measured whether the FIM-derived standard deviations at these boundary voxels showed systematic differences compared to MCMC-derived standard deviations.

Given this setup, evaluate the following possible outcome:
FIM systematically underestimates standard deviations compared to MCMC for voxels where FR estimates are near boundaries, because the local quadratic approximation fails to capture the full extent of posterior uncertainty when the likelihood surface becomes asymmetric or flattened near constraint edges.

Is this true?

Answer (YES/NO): YES